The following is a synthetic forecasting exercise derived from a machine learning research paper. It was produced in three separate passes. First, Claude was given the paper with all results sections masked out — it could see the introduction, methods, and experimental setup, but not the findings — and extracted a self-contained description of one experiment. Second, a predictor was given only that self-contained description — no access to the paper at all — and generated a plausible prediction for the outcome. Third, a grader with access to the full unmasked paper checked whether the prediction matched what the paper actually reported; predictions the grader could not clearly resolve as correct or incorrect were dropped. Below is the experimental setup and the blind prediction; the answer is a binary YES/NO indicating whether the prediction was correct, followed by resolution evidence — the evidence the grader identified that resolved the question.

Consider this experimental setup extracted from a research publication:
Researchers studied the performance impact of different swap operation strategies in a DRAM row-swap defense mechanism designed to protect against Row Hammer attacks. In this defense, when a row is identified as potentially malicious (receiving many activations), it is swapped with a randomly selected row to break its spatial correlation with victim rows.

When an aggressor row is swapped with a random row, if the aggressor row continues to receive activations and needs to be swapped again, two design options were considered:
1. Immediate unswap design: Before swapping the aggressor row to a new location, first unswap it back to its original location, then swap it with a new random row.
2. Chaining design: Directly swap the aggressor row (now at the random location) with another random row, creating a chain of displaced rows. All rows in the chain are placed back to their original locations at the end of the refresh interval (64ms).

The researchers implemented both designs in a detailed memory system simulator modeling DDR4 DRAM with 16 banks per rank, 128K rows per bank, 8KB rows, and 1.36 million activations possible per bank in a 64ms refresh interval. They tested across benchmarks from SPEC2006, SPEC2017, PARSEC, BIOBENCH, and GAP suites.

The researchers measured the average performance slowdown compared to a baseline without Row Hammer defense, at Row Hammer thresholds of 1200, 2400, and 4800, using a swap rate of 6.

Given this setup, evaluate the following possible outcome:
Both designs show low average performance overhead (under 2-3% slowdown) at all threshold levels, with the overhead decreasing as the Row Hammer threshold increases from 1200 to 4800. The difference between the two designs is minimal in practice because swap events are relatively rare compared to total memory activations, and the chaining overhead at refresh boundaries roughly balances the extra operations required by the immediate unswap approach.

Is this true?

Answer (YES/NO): NO